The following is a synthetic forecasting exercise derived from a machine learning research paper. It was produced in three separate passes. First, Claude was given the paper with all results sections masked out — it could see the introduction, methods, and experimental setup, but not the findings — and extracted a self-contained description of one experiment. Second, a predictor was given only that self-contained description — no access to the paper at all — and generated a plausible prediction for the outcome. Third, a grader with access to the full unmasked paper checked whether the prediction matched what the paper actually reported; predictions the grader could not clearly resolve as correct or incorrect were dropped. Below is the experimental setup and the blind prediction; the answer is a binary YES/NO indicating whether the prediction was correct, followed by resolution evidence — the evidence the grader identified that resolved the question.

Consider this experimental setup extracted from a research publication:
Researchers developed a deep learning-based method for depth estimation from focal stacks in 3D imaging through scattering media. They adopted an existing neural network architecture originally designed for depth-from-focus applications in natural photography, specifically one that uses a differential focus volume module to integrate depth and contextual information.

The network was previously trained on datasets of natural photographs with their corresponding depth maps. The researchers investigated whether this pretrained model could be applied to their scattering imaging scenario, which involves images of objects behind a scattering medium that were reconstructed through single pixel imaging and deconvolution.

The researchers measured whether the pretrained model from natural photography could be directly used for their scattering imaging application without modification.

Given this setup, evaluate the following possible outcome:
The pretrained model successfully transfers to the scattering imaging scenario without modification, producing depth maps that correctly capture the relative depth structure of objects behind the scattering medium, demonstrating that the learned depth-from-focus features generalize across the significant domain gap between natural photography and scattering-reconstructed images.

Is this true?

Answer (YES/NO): NO